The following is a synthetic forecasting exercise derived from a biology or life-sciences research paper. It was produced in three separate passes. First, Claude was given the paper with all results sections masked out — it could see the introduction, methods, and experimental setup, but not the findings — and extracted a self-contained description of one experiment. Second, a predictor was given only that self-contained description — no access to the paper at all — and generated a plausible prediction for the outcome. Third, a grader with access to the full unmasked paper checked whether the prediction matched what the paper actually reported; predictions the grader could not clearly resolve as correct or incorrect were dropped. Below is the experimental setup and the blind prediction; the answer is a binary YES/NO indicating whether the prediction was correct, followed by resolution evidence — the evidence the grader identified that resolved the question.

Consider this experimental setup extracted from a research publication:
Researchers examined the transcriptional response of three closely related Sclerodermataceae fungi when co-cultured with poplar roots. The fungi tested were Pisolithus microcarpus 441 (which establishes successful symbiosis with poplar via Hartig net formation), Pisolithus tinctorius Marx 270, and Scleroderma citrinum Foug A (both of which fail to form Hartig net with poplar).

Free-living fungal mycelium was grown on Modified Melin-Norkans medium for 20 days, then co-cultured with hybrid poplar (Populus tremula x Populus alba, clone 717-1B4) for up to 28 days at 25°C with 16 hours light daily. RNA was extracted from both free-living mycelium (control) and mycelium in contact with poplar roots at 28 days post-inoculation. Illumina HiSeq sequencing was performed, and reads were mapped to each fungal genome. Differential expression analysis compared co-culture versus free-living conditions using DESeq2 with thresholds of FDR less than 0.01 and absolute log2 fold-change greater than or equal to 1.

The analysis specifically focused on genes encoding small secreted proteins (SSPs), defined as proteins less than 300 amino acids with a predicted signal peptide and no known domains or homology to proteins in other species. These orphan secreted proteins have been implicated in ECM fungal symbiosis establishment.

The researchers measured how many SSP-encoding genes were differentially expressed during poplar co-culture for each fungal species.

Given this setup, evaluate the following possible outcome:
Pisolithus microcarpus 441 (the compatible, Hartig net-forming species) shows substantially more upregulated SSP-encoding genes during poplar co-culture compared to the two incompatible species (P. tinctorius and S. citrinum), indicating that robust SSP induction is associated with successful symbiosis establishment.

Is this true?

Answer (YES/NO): YES